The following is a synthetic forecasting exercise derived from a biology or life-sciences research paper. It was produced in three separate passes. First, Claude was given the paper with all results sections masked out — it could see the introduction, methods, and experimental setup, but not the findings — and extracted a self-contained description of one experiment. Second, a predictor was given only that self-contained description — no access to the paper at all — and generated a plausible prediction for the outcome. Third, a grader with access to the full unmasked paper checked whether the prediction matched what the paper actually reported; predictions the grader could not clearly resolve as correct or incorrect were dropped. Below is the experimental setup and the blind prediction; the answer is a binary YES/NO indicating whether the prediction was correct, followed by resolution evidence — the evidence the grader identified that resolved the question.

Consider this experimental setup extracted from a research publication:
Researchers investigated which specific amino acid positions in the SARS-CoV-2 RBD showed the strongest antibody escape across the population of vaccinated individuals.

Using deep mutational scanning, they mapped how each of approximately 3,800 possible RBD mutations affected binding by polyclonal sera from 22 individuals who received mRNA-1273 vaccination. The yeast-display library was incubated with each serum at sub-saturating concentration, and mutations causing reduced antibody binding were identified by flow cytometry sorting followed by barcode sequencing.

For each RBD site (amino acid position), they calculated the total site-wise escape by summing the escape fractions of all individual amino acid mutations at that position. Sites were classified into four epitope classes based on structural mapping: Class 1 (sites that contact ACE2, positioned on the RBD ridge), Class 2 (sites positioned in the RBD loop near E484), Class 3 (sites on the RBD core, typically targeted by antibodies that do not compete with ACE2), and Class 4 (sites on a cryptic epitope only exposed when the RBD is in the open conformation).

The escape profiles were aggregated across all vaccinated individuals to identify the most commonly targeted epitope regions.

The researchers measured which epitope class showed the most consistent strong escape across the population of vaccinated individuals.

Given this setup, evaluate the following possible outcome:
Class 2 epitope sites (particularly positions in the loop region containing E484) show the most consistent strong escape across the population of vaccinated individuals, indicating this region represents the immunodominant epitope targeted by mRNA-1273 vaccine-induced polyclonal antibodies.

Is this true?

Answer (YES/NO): NO